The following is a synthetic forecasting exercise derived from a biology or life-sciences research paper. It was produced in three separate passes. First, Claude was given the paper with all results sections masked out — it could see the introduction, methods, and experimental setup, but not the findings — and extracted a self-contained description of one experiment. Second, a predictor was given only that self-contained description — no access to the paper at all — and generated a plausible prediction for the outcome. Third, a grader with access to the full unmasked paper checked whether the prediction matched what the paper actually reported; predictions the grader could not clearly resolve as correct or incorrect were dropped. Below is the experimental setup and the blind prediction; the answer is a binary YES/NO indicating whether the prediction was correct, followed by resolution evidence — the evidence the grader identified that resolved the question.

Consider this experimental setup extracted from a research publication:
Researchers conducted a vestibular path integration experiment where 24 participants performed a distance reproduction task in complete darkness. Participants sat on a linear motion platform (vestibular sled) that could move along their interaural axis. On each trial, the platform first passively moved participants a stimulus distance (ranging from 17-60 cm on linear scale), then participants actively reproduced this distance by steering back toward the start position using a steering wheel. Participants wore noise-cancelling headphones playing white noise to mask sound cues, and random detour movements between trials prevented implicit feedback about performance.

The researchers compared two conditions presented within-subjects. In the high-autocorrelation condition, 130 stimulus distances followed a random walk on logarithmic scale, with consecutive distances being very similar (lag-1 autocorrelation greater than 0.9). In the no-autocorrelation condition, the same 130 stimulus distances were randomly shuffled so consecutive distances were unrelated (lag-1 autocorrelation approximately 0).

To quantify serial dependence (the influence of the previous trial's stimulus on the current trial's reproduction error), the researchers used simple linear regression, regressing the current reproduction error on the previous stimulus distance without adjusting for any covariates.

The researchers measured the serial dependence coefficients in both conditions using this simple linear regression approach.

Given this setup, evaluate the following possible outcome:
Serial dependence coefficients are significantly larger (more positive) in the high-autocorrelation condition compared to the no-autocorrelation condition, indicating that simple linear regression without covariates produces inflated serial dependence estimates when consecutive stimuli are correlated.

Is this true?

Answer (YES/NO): NO